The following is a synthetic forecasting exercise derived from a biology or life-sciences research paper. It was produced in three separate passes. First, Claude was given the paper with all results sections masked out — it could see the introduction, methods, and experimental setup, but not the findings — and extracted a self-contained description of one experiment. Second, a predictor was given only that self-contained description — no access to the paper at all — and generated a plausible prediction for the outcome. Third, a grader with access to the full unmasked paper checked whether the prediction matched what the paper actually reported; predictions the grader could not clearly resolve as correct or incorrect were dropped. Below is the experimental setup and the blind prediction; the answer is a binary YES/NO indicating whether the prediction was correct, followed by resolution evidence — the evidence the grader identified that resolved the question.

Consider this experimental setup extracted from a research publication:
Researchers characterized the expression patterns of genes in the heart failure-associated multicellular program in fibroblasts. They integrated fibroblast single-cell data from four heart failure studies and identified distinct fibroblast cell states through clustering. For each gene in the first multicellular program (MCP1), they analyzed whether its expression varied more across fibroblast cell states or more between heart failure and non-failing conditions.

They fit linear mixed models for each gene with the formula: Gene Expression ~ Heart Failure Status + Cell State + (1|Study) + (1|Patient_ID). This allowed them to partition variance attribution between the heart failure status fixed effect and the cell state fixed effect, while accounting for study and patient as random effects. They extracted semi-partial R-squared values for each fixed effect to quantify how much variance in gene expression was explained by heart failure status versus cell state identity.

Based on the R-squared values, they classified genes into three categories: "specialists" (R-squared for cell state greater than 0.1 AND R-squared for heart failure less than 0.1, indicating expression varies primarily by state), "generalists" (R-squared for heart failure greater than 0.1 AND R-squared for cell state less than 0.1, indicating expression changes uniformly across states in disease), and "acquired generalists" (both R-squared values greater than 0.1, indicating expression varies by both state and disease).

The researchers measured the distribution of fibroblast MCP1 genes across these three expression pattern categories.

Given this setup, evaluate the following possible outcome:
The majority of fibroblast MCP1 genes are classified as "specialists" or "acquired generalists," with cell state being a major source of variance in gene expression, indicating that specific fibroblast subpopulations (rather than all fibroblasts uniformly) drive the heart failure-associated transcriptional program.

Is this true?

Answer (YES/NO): NO